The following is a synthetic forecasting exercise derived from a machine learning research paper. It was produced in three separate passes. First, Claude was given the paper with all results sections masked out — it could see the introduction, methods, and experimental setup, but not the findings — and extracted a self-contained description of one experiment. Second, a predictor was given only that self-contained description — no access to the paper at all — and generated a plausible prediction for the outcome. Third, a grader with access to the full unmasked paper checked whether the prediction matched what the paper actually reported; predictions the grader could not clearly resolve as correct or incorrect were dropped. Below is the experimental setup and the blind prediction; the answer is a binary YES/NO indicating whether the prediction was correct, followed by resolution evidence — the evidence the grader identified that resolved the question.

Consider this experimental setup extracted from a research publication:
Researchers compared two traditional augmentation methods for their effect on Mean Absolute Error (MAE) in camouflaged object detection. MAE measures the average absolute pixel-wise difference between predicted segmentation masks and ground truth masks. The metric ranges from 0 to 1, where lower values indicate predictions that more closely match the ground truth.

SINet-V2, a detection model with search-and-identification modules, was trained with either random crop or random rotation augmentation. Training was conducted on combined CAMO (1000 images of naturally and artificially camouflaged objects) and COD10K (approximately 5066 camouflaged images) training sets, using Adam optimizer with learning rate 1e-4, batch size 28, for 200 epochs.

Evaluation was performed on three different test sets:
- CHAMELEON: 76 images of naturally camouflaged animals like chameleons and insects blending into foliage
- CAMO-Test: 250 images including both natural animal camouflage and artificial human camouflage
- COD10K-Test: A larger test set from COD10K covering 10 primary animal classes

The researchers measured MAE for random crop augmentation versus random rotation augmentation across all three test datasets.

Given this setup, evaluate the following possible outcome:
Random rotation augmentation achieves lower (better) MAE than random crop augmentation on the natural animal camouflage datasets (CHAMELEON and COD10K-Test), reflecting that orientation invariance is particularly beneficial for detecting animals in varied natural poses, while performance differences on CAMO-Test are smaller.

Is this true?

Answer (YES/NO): NO